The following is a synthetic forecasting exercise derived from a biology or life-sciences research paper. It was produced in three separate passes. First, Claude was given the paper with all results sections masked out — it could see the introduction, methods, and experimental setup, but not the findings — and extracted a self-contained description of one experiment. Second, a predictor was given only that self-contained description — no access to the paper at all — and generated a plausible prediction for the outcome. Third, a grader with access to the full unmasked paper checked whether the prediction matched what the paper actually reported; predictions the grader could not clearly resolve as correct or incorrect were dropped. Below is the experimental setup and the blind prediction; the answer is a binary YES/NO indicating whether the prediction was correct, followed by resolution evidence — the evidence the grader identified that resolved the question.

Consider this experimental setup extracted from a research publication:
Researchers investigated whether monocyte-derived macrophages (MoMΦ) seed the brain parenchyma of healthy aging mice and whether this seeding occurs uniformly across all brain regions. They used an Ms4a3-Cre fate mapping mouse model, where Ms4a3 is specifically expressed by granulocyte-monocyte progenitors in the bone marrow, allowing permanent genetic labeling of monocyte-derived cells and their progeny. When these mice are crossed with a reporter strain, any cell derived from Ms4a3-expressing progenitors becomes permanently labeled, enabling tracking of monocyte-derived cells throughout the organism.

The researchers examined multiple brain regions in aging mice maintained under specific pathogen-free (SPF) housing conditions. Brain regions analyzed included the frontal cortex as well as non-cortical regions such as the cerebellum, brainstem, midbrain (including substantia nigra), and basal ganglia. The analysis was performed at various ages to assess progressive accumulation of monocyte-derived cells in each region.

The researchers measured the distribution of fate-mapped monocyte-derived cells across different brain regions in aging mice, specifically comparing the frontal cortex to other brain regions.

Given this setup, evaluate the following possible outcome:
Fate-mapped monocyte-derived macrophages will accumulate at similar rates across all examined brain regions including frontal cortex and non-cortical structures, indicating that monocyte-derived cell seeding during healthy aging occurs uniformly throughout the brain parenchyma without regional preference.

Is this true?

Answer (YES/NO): NO